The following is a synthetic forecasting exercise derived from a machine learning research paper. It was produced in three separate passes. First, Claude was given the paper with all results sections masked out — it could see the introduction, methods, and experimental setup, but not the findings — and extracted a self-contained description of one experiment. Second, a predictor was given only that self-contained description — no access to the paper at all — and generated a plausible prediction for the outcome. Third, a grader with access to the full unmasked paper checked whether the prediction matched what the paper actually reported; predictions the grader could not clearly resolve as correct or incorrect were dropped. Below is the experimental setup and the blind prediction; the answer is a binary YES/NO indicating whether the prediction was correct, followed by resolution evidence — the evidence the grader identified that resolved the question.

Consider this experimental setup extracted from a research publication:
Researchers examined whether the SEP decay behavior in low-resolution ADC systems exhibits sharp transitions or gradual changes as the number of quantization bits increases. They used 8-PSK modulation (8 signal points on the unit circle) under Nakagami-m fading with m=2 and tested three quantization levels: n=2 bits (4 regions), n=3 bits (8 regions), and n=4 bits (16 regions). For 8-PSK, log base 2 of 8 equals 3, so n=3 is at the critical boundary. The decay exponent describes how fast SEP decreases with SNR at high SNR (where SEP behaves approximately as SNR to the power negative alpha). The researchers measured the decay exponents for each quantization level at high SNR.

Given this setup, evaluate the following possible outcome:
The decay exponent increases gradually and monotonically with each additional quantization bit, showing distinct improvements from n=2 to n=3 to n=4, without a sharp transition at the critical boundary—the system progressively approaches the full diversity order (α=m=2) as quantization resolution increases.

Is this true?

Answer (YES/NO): NO